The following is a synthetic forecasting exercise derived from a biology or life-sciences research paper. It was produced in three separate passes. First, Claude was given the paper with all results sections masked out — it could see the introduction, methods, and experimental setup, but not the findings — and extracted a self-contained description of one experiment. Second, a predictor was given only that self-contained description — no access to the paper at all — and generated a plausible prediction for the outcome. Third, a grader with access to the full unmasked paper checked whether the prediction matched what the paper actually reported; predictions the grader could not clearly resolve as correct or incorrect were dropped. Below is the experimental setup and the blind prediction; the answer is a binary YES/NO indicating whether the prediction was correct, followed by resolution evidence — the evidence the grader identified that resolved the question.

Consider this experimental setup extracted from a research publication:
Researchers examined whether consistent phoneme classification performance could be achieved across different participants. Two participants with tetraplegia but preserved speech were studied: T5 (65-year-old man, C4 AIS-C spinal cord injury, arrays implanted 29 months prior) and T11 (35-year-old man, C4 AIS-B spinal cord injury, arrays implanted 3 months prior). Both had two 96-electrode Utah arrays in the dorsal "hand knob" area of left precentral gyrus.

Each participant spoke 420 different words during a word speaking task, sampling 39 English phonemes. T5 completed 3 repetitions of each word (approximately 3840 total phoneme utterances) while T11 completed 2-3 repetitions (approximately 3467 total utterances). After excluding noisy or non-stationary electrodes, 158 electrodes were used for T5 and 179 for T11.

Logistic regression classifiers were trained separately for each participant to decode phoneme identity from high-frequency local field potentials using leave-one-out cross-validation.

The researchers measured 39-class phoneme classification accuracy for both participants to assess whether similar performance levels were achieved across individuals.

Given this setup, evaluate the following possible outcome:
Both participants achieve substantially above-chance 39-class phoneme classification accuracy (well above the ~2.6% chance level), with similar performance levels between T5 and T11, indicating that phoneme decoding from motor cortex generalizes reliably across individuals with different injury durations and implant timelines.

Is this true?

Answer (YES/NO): NO